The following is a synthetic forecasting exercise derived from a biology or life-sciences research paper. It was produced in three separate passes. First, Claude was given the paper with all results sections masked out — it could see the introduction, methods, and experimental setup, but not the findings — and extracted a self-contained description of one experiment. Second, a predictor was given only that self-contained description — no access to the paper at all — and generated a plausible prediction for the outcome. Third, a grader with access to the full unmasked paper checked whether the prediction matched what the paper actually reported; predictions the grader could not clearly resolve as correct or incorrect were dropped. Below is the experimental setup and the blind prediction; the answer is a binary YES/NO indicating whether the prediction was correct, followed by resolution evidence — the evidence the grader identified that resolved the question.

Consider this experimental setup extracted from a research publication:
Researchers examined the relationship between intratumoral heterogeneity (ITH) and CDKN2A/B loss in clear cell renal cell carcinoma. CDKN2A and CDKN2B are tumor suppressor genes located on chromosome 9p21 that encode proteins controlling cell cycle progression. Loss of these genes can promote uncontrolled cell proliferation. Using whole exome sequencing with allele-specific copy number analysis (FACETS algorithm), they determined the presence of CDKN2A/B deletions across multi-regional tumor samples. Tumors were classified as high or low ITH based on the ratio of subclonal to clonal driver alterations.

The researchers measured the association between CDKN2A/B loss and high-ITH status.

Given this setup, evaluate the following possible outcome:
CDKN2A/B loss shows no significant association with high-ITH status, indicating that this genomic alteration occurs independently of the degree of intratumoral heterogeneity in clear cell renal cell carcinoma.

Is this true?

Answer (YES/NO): NO